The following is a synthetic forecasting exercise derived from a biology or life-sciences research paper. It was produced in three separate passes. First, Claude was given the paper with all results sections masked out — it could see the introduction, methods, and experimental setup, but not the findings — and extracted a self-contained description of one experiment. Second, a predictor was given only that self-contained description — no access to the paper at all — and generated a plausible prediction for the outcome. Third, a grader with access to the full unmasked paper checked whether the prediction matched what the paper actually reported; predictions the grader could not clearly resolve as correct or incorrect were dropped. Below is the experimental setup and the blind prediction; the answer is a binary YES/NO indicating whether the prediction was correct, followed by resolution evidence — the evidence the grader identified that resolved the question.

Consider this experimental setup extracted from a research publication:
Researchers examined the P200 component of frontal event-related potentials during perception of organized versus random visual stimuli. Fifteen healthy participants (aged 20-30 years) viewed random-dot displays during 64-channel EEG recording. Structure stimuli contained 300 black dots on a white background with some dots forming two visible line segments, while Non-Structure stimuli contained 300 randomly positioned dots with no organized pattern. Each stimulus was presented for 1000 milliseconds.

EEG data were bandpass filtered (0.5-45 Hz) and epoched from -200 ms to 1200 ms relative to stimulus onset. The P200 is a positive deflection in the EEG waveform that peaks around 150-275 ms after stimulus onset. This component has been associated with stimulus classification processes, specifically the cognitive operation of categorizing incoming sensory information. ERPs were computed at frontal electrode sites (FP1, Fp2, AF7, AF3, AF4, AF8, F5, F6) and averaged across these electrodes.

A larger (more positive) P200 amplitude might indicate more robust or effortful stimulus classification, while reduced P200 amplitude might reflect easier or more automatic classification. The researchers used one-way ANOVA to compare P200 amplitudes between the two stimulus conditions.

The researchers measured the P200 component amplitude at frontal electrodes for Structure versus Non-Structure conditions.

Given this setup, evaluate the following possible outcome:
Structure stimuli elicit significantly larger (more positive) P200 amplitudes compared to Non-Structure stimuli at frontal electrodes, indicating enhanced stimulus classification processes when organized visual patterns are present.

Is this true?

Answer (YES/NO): YES